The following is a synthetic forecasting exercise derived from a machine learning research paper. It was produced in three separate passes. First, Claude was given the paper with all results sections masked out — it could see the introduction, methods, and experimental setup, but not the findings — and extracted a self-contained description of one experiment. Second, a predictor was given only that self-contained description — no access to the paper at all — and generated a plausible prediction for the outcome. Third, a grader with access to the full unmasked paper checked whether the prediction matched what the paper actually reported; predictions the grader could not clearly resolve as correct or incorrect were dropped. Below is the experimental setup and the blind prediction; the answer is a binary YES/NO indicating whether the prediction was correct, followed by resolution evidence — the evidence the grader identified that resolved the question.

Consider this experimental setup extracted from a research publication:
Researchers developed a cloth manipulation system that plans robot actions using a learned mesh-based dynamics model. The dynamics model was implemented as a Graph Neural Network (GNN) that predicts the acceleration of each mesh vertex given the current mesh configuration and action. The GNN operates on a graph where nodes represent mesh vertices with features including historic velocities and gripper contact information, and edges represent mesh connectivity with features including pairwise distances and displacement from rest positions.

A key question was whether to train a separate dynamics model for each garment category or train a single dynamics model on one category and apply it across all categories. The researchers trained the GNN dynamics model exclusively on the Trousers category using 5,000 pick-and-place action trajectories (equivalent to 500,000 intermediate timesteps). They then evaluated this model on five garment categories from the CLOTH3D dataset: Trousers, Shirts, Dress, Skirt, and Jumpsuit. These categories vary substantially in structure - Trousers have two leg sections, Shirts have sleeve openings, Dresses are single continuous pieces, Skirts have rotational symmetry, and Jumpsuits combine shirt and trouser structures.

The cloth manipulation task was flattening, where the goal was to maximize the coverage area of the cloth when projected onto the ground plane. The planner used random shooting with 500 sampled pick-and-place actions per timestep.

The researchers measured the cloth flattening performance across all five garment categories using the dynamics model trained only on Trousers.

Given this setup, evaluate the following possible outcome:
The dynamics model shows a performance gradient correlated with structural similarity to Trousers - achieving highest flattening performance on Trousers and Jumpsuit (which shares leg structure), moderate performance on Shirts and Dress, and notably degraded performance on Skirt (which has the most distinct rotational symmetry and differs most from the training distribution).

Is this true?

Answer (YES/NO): NO